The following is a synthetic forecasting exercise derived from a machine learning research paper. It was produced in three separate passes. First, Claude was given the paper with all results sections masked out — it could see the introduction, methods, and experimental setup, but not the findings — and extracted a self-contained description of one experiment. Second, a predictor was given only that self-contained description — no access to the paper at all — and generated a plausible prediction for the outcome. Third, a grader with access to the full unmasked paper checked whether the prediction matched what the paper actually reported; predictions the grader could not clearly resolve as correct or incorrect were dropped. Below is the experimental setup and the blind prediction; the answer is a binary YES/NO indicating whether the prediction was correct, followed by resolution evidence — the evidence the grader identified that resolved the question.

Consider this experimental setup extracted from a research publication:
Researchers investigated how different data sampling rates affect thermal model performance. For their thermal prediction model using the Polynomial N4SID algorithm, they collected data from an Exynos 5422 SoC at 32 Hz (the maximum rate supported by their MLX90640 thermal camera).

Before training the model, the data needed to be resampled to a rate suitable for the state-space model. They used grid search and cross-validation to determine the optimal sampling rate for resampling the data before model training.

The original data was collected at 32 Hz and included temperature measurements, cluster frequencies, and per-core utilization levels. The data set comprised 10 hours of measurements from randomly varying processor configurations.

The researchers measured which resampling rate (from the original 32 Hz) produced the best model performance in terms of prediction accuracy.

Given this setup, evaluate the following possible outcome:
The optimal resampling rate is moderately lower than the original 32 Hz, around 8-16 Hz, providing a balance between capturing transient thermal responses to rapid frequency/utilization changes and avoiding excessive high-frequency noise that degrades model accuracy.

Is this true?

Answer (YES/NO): NO